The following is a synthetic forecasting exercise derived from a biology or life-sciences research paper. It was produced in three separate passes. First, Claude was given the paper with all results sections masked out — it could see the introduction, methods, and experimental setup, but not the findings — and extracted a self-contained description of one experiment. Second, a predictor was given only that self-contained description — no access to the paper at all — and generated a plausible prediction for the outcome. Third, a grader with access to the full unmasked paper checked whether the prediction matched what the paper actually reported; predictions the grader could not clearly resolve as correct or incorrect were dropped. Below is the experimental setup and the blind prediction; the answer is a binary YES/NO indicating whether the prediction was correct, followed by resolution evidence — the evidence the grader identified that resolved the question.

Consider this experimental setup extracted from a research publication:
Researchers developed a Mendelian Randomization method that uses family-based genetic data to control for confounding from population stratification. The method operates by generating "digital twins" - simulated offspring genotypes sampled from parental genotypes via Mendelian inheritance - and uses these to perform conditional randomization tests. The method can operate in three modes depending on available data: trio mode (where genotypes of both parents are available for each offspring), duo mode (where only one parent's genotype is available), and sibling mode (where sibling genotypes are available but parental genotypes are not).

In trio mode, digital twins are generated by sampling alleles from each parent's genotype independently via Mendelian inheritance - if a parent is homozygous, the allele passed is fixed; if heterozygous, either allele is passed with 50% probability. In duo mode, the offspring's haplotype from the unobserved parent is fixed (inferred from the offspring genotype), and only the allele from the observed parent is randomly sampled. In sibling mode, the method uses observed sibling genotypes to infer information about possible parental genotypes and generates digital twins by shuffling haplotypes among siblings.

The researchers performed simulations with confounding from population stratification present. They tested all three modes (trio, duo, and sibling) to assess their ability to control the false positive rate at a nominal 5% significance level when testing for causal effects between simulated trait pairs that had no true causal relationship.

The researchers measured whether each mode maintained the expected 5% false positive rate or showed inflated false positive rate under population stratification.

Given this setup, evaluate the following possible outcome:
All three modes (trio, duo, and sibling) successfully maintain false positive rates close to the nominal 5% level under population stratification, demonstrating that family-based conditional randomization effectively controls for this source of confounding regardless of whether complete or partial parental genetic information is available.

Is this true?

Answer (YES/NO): NO